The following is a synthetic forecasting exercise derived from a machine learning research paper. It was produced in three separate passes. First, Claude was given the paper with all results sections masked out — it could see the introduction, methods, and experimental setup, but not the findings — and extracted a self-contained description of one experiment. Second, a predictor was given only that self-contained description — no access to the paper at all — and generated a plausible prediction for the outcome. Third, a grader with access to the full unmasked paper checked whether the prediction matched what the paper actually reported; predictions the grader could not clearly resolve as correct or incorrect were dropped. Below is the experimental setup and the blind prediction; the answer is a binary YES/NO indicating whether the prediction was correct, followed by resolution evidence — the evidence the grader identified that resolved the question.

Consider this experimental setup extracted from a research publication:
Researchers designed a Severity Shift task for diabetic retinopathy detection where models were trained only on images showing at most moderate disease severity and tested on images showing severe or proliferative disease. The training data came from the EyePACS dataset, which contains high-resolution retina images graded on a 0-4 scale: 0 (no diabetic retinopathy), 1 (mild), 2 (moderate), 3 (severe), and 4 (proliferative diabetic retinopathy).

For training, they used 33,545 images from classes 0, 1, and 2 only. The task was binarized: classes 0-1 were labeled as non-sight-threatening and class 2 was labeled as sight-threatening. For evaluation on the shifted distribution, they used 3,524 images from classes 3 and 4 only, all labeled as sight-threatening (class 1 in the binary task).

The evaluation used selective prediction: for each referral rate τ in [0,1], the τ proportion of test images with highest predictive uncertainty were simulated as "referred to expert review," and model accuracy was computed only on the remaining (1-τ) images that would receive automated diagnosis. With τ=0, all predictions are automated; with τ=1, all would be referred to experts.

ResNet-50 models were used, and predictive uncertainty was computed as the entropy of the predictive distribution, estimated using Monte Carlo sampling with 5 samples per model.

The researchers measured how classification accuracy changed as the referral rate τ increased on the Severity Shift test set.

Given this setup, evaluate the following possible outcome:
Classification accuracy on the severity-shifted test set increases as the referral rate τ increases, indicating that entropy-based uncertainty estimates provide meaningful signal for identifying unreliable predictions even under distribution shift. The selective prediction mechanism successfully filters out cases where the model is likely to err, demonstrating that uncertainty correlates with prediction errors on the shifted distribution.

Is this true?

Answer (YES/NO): YES